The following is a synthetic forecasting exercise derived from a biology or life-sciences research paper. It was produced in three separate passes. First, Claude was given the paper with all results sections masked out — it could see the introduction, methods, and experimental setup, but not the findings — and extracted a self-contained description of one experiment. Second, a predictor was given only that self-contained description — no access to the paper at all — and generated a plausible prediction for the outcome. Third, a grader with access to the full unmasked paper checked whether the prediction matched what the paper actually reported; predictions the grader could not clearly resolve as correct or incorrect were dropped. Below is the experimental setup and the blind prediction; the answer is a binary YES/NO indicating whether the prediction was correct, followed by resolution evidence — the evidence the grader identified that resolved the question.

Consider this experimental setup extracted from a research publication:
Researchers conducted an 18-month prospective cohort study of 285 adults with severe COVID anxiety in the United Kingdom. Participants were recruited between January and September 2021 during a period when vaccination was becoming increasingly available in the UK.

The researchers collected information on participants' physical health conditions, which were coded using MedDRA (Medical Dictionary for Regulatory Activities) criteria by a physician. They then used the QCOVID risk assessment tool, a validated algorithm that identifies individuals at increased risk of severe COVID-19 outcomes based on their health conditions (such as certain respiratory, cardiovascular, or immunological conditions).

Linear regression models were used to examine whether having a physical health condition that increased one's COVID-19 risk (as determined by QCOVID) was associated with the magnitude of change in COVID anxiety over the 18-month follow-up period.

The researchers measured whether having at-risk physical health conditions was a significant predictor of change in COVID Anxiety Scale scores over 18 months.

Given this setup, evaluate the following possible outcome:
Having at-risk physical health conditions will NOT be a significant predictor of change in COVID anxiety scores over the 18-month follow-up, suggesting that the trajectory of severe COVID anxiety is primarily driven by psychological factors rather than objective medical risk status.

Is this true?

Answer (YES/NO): YES